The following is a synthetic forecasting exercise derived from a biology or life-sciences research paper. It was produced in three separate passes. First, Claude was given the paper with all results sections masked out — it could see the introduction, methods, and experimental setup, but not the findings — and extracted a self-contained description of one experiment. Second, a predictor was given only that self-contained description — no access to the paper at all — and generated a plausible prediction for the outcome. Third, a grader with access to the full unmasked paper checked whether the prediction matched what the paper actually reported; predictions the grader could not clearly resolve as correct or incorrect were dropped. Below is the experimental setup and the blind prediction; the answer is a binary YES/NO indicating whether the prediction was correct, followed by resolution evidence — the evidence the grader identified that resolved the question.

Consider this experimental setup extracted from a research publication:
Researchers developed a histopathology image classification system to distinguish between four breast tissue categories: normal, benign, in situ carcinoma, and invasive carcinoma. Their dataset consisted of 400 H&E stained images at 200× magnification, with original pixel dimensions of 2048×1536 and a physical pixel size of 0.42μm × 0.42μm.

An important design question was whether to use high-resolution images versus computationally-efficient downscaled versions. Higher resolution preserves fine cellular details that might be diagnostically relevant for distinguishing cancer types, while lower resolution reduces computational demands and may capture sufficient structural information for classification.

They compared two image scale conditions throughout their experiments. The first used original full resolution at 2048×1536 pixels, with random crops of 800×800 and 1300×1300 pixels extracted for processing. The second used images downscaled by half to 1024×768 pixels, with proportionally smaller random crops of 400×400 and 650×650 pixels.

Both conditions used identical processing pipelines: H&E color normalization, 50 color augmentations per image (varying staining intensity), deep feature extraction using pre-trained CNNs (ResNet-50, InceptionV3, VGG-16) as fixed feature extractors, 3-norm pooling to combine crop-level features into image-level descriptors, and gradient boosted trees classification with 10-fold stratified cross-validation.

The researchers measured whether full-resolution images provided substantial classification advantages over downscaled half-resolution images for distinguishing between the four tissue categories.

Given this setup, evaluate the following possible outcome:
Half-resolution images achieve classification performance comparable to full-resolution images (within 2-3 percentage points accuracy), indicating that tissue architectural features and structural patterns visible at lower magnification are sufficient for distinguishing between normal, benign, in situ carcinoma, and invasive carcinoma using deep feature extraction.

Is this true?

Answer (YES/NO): YES